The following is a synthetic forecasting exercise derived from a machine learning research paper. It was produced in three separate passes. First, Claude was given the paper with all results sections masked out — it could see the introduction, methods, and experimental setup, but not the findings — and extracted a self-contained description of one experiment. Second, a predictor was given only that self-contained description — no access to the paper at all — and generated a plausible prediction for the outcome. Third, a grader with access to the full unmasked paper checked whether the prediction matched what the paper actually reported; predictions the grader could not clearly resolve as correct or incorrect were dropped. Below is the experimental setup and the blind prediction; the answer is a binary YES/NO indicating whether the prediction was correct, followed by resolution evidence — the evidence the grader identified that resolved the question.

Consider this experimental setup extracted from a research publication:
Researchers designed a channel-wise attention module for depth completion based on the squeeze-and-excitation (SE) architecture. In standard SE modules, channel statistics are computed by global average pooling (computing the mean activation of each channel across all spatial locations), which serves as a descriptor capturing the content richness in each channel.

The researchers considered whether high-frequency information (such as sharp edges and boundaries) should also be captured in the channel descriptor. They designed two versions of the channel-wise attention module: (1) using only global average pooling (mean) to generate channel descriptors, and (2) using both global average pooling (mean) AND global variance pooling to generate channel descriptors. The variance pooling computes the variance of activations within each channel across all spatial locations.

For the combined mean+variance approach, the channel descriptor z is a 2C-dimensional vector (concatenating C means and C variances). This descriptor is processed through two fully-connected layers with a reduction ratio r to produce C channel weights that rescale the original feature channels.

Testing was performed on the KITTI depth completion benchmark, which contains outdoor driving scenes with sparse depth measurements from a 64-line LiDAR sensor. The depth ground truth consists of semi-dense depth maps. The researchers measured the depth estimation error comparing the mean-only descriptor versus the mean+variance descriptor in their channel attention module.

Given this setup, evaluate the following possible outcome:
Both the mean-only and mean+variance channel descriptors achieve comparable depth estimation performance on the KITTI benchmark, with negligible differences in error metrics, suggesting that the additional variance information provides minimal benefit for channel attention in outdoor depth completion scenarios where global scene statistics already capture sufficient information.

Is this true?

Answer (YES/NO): NO